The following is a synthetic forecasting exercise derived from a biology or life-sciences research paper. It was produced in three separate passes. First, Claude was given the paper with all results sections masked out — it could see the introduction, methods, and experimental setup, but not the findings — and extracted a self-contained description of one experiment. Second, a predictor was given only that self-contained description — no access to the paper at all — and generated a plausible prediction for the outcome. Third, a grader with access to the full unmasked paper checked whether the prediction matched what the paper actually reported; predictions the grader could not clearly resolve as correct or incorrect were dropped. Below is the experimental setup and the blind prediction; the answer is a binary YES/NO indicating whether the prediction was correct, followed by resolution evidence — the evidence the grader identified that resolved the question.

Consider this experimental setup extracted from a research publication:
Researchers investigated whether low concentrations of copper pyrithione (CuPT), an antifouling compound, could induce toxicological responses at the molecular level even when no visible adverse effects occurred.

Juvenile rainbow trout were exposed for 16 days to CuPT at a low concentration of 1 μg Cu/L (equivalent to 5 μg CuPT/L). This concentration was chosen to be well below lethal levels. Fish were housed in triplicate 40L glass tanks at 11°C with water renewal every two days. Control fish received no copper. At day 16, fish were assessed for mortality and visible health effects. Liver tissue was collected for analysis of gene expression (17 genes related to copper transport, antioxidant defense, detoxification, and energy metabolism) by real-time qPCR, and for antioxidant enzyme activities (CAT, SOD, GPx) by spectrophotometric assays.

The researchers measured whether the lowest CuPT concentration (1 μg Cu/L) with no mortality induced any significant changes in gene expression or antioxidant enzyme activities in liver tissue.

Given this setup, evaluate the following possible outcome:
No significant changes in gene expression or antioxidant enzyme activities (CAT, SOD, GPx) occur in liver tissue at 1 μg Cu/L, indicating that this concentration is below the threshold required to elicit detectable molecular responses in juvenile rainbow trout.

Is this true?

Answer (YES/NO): NO